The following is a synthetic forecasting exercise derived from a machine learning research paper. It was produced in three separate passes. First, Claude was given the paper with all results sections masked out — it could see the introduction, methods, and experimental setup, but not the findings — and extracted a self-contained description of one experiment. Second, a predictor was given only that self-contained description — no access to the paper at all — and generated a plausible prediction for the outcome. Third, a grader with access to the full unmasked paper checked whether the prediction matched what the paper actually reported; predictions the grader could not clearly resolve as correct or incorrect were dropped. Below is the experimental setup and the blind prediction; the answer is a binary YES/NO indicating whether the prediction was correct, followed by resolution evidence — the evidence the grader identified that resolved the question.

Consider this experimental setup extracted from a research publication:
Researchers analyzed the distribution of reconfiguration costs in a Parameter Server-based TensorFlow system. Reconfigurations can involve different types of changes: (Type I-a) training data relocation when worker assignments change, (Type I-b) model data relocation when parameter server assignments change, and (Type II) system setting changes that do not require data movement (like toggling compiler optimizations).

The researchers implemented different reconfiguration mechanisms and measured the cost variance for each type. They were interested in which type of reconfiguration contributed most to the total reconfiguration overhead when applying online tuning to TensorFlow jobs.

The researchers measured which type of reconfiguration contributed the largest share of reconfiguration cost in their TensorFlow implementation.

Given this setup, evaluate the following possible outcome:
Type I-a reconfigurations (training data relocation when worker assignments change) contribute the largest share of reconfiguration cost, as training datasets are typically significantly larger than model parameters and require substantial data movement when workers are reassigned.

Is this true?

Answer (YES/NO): NO